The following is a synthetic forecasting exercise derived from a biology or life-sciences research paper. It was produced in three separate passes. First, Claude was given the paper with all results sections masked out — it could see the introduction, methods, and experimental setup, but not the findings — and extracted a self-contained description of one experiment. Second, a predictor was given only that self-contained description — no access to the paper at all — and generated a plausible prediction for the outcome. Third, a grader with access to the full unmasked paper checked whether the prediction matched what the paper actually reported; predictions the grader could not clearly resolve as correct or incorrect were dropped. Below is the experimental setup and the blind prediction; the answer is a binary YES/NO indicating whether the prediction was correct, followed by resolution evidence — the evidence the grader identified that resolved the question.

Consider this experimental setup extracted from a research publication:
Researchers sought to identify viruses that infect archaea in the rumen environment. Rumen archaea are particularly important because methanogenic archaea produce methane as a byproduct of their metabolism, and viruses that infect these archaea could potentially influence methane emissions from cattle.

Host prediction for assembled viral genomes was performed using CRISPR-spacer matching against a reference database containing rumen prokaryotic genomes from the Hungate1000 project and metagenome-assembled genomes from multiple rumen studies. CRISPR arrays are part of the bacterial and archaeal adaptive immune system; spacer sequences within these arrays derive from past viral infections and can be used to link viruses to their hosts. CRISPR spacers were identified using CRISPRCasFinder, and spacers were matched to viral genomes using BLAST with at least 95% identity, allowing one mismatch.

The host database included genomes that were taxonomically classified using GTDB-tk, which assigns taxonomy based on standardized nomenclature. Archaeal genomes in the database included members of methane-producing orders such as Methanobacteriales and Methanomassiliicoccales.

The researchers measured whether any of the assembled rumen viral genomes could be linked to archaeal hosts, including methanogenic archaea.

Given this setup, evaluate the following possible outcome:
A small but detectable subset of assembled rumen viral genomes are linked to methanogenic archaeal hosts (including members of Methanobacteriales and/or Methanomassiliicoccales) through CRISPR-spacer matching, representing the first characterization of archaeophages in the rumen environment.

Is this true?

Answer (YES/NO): YES